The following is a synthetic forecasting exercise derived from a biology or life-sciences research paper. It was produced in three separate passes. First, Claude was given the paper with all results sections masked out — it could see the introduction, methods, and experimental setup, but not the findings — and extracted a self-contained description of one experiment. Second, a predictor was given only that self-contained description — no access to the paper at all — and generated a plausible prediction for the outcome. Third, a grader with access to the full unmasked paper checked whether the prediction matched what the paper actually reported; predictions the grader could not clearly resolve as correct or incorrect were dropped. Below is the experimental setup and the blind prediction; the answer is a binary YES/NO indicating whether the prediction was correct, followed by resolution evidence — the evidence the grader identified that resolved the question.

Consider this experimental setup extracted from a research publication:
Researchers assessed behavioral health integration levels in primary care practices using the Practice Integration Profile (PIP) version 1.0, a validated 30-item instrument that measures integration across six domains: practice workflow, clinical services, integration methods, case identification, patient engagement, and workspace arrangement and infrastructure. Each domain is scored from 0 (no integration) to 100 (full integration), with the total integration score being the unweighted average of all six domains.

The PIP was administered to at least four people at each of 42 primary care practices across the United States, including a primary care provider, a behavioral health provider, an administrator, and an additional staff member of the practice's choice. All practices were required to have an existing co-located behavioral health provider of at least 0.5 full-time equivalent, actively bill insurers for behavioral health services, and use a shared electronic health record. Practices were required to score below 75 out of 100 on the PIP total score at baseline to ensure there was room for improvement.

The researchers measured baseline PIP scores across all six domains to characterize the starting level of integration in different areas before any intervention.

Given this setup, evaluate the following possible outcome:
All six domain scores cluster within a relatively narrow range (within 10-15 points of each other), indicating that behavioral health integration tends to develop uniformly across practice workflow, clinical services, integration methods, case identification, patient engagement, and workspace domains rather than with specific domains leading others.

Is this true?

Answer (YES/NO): NO